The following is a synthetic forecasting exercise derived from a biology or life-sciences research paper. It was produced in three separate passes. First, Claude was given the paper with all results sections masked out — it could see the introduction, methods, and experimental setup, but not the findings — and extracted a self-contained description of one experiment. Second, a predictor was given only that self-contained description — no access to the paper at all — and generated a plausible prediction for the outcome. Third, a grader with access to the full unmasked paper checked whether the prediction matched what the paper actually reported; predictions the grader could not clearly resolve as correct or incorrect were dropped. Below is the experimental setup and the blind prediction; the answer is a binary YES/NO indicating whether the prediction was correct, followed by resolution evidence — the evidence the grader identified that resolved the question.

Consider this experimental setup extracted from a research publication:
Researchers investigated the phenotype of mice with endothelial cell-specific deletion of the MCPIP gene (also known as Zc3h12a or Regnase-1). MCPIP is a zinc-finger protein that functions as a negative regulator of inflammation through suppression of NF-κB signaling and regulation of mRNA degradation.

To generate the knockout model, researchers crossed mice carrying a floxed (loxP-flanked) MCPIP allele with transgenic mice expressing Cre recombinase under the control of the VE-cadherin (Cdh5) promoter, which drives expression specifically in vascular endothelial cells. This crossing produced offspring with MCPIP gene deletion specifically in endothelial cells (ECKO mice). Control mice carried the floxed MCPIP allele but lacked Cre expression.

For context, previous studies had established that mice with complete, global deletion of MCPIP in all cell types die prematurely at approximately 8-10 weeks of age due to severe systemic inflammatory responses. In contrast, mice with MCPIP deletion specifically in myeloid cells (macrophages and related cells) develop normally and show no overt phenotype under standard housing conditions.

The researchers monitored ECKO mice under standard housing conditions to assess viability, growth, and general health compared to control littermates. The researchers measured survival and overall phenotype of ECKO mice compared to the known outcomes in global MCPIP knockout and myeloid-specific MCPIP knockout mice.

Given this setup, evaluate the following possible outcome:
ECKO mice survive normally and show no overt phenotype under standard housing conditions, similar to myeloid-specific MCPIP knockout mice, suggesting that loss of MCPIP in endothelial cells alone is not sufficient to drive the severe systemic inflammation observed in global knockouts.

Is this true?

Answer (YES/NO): NO